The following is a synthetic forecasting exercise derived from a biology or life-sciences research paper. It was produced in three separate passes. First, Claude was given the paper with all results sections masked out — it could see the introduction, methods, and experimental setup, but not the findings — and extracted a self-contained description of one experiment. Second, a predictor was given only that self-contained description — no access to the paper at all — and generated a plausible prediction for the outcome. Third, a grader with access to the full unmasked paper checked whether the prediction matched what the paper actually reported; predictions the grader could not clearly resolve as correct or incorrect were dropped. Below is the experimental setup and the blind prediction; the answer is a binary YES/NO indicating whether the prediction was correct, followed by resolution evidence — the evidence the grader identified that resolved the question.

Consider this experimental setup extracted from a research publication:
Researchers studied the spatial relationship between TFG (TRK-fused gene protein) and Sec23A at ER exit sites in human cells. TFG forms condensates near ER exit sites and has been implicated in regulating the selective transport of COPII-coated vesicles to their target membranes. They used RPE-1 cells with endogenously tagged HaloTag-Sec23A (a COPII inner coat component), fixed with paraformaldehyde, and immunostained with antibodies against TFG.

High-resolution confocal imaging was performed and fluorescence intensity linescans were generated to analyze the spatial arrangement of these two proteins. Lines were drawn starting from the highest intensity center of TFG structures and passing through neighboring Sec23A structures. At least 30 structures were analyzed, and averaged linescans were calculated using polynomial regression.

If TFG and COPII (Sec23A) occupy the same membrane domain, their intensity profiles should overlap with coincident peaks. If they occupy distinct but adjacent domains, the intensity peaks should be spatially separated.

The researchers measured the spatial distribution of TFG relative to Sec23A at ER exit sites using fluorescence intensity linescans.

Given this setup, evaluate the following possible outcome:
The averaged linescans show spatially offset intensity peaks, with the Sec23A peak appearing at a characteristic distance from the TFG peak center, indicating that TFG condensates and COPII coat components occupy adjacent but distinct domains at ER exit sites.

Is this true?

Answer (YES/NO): YES